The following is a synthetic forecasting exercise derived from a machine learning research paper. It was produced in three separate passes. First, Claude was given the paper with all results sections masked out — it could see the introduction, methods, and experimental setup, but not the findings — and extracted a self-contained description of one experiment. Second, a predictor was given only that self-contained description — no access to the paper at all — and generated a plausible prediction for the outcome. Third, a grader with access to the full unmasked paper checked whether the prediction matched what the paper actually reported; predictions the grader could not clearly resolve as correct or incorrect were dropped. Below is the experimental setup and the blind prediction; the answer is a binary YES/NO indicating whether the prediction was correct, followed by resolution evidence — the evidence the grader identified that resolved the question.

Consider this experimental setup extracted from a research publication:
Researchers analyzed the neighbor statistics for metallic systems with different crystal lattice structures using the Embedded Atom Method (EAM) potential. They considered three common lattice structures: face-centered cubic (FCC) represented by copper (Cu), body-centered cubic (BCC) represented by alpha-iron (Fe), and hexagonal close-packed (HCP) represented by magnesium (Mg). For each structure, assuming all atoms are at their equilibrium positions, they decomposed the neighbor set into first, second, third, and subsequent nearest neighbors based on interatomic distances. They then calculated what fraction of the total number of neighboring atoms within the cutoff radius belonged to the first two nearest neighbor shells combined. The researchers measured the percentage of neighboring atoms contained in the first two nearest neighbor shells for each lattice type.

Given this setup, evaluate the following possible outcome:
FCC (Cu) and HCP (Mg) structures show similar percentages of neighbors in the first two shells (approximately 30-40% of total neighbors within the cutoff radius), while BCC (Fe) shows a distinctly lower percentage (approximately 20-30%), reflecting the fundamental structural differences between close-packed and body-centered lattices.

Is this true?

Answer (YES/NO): NO